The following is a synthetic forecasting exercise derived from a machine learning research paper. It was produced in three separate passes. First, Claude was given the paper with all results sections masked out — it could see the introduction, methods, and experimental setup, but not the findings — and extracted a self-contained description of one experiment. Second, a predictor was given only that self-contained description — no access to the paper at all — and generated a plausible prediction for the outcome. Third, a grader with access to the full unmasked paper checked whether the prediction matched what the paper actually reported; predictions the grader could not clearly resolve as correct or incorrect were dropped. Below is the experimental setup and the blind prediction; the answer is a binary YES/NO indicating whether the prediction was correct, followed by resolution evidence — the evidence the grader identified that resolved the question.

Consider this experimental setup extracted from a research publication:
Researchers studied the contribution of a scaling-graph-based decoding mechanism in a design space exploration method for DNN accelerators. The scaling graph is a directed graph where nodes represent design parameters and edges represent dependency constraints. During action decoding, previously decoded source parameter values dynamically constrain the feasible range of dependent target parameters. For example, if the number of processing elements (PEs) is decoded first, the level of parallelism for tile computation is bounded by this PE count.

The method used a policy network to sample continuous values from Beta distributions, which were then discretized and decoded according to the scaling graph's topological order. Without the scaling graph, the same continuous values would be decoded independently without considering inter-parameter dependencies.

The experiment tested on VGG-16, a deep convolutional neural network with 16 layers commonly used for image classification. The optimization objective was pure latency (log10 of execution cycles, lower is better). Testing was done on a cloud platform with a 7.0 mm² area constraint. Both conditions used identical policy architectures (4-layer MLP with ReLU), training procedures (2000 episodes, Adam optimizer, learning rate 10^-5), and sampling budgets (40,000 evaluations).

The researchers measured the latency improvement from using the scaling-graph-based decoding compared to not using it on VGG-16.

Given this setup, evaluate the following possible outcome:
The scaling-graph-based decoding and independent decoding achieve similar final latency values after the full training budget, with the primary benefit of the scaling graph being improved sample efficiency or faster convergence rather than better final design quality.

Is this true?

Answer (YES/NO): NO